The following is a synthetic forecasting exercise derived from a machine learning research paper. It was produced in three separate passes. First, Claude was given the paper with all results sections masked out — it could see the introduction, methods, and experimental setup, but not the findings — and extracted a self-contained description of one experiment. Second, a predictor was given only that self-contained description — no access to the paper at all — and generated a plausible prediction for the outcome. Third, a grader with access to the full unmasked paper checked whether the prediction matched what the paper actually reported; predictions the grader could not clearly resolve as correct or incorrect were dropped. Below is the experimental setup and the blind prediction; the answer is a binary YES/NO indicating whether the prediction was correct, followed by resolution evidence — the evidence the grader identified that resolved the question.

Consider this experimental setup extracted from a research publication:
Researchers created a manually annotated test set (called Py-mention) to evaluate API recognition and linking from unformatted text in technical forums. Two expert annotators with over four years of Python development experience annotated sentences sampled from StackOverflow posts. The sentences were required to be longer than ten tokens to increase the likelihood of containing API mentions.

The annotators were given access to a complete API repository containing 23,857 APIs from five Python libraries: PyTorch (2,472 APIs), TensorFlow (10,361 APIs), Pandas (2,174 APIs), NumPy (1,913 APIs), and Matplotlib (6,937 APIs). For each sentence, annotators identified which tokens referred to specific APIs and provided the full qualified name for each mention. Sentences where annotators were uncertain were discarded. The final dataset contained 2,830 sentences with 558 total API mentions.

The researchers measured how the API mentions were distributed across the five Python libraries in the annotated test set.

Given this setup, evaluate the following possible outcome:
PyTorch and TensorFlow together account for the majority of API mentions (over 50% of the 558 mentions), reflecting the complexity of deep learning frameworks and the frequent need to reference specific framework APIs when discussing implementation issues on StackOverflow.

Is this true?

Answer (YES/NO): NO